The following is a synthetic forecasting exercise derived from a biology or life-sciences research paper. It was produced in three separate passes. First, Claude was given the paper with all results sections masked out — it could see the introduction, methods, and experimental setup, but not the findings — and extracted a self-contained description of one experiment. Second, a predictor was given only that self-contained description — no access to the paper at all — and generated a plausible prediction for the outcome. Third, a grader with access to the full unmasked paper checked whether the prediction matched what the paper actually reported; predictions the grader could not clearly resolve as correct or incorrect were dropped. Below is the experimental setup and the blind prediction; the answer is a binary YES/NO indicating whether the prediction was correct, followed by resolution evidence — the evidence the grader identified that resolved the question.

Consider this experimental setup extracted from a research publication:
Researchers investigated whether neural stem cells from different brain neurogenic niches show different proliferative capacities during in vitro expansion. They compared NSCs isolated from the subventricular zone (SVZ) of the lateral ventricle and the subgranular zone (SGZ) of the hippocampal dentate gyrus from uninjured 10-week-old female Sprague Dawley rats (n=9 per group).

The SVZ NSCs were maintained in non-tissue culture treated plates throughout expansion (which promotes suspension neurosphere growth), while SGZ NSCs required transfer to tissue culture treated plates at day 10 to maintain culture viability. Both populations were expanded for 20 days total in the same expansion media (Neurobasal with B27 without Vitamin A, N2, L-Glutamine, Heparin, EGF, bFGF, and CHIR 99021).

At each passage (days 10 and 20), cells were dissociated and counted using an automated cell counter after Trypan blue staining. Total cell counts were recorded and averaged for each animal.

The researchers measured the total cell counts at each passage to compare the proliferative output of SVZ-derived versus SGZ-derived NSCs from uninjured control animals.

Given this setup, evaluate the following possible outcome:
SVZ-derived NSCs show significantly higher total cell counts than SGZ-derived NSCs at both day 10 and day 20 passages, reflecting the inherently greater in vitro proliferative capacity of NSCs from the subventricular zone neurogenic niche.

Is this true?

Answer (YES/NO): NO